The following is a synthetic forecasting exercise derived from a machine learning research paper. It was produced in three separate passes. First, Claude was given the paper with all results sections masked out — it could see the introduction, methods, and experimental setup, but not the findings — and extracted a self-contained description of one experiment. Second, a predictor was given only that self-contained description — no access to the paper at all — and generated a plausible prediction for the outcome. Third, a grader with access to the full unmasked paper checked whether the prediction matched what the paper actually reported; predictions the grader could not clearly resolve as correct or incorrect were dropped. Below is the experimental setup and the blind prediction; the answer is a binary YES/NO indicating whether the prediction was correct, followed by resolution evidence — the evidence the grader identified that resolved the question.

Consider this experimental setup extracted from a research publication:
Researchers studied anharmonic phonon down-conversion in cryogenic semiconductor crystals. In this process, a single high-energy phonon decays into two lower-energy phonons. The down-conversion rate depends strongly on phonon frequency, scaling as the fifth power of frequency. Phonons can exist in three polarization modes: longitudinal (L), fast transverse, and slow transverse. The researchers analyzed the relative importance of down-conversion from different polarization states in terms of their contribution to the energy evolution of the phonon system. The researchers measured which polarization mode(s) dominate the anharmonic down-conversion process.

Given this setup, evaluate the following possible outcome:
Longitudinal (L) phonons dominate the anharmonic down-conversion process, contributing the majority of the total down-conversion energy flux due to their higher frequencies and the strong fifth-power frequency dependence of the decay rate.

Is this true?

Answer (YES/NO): YES